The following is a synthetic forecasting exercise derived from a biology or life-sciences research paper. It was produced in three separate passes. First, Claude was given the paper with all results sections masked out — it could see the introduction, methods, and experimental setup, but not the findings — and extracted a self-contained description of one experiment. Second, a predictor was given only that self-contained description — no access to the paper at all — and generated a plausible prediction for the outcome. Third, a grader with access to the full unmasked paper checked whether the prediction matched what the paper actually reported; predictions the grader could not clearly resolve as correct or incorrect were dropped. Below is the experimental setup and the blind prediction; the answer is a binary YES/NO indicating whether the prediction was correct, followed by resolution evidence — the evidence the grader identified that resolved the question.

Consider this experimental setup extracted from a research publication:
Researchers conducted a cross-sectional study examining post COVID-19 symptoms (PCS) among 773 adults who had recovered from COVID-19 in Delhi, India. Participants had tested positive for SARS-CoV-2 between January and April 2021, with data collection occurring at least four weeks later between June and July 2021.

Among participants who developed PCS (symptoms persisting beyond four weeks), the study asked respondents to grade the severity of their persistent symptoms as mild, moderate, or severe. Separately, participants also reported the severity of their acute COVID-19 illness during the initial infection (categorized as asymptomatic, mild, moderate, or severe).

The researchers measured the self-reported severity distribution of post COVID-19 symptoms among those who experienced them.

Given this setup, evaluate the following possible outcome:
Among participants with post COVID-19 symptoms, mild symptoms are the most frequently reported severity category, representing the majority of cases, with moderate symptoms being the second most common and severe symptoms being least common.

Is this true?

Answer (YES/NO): YES